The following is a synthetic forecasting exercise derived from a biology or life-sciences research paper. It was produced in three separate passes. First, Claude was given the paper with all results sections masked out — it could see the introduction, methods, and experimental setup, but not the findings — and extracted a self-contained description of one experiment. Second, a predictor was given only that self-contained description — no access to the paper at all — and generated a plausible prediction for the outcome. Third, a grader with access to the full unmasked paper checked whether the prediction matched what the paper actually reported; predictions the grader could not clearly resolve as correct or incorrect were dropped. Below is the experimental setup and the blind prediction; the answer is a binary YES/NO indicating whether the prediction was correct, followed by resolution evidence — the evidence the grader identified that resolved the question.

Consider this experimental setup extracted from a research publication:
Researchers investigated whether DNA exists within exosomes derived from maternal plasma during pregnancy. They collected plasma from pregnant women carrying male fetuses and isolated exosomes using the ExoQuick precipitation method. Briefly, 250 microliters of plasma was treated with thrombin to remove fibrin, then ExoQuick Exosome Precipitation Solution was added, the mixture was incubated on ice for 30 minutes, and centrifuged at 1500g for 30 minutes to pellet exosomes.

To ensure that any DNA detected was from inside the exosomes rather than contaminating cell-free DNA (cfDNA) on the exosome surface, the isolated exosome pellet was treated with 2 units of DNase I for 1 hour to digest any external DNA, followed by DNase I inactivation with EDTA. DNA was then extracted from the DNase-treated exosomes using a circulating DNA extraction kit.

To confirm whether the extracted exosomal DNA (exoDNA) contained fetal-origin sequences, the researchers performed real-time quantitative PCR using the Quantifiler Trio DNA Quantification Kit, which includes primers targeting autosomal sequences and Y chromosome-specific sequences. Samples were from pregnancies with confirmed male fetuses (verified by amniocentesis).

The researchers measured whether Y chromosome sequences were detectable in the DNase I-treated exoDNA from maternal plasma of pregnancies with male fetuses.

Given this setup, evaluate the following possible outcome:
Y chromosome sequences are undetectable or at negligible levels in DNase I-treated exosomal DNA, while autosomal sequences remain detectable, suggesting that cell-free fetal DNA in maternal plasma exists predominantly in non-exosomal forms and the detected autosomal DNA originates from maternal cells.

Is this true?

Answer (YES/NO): NO